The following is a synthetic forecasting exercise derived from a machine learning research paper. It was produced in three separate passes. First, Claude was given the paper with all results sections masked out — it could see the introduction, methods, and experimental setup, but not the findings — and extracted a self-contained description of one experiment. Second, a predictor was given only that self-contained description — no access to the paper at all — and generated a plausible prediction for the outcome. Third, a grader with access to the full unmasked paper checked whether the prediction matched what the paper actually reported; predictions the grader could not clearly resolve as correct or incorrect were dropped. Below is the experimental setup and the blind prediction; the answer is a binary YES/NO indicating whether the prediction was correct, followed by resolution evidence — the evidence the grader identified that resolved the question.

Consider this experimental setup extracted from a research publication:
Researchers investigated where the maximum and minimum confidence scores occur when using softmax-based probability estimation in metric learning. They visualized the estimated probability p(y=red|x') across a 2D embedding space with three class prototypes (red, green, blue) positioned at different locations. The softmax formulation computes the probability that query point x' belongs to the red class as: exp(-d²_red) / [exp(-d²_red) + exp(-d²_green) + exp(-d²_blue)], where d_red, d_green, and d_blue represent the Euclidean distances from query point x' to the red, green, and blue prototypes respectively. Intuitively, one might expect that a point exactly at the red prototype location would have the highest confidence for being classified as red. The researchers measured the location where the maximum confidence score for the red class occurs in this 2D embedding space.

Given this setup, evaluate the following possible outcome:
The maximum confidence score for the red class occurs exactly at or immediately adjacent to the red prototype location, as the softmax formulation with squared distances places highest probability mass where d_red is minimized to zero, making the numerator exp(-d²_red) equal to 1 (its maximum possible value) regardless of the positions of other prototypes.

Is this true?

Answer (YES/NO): NO